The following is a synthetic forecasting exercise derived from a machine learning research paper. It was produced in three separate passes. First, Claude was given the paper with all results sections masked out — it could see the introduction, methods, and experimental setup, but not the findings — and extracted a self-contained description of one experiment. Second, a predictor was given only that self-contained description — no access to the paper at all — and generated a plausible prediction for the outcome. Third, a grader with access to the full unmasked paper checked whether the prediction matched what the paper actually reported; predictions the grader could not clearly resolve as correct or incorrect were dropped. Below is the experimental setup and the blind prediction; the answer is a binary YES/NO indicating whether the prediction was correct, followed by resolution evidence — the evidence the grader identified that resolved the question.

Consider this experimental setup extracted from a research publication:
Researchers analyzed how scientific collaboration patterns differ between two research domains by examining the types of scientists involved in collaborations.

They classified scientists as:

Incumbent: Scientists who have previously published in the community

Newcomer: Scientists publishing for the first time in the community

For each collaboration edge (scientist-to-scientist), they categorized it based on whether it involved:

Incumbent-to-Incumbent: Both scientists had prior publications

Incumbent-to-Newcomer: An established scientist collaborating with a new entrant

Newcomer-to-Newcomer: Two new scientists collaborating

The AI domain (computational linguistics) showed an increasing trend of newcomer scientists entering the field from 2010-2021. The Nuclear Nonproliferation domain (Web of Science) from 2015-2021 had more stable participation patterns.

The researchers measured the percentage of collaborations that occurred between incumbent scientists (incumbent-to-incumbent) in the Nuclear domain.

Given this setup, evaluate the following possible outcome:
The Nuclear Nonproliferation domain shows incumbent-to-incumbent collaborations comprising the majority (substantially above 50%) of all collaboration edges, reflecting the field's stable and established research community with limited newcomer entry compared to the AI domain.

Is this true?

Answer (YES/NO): YES